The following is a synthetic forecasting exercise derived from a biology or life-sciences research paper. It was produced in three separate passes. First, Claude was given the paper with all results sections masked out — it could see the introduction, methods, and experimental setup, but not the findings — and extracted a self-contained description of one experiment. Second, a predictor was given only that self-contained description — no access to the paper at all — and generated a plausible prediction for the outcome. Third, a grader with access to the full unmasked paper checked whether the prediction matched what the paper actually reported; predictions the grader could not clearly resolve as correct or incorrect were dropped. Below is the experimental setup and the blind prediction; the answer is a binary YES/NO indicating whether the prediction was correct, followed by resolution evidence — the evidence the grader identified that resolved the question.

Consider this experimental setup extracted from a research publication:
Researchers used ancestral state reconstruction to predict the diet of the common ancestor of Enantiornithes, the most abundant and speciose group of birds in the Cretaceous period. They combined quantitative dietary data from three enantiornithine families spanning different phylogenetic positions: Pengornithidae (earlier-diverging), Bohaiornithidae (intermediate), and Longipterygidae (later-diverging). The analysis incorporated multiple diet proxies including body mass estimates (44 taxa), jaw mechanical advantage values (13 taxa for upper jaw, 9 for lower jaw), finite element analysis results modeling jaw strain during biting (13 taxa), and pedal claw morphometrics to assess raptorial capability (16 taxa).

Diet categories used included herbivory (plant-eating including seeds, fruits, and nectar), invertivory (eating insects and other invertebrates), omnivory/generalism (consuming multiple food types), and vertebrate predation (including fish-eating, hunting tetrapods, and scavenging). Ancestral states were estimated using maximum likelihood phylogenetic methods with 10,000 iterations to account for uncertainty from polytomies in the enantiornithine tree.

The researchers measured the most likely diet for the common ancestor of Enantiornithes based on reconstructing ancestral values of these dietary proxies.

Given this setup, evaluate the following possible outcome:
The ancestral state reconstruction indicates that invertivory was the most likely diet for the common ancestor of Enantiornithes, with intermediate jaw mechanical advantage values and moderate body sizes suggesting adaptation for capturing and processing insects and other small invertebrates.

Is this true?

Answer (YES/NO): NO